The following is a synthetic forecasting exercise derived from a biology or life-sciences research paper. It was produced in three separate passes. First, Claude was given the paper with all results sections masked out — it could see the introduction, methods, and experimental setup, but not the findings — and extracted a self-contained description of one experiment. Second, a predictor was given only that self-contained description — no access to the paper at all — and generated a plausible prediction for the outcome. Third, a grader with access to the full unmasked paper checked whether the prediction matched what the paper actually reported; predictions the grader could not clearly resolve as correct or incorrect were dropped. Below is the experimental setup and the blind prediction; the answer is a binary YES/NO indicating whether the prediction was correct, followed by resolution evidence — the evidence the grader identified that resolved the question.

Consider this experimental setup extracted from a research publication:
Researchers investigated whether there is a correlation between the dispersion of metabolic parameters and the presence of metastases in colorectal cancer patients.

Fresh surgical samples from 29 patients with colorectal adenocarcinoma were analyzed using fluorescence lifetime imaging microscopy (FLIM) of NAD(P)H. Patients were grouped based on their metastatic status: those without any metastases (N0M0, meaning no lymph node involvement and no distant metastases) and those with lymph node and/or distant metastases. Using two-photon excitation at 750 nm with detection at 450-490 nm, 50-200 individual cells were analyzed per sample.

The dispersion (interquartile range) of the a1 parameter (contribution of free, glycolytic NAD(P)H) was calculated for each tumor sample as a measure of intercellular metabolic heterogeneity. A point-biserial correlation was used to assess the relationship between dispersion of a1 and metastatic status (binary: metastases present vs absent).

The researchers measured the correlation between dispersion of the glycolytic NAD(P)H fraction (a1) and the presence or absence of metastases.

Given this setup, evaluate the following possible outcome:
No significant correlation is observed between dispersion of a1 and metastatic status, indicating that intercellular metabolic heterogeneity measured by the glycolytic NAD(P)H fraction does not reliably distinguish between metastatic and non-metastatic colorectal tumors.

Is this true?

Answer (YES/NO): YES